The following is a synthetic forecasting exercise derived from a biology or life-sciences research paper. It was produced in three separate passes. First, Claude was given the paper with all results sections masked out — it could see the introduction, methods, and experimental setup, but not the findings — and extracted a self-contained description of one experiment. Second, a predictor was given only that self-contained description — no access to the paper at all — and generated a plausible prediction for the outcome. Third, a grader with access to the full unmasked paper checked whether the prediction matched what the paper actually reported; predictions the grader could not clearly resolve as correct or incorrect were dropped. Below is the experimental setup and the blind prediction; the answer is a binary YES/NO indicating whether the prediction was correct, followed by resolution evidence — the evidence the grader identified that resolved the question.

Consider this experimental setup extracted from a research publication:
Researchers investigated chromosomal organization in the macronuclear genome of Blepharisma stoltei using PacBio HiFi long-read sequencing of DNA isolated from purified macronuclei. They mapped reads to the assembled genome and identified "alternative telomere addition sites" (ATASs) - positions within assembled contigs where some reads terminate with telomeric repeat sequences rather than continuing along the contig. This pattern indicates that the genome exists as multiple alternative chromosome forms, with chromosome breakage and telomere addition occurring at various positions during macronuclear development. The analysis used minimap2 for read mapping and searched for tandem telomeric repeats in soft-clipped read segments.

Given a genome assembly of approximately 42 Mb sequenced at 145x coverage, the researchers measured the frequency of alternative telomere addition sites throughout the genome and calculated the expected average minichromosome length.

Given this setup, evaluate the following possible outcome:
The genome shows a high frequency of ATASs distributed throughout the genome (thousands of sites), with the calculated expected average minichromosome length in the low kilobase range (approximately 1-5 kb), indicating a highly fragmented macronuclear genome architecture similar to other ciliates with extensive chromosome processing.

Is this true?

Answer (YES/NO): NO